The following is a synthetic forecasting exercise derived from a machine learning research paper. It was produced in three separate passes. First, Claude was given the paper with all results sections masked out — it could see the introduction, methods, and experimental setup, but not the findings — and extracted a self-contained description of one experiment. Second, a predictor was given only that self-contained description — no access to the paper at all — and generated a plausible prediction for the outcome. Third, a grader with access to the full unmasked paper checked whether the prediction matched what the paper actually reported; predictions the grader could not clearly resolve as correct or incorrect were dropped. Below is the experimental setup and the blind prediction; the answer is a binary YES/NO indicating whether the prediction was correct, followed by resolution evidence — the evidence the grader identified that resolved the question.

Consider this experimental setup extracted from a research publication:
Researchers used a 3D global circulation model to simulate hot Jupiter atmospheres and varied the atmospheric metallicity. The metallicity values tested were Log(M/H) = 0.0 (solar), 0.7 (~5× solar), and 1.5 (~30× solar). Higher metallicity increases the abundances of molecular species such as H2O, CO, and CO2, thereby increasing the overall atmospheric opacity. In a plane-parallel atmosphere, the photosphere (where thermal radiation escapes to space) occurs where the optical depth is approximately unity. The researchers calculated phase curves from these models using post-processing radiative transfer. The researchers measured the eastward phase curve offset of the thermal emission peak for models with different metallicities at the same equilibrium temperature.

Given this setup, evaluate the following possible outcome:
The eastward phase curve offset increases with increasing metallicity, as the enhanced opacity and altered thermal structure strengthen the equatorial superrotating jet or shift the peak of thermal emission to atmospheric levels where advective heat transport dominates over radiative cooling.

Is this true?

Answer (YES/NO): NO